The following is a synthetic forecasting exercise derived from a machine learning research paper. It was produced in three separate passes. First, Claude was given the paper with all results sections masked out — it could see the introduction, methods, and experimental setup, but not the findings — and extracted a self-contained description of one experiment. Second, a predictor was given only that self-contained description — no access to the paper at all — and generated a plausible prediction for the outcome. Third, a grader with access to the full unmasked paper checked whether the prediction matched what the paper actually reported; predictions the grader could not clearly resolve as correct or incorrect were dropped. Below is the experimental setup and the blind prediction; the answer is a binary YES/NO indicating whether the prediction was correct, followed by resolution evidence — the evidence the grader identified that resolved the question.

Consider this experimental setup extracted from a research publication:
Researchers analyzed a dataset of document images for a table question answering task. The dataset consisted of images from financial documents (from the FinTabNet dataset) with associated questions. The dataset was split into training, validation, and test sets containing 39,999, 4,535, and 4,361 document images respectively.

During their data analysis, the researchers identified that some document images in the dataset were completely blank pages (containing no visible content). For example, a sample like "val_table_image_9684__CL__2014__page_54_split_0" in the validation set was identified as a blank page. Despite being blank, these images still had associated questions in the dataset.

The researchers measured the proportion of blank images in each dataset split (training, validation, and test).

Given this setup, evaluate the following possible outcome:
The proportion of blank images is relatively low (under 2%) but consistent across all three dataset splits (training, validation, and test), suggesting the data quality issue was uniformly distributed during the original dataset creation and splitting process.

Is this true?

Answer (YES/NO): NO